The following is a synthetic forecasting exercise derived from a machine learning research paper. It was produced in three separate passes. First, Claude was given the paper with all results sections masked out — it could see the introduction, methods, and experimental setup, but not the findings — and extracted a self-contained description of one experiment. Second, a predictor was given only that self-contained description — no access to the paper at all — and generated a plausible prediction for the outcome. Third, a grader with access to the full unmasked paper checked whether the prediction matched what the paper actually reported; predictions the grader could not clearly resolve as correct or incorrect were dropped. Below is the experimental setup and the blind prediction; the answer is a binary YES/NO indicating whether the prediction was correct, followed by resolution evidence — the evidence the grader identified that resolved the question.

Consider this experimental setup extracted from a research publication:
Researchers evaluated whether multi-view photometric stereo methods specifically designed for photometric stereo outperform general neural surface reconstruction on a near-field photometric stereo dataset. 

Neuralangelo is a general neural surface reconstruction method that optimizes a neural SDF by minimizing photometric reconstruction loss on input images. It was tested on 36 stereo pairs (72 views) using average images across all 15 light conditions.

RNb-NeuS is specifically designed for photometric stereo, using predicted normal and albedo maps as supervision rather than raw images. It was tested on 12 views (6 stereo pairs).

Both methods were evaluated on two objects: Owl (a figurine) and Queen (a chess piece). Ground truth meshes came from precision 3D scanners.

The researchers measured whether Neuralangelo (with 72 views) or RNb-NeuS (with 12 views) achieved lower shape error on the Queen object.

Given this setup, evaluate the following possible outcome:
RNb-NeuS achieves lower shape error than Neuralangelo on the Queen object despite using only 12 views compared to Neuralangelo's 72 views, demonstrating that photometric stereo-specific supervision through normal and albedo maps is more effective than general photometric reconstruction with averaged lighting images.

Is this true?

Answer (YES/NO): YES